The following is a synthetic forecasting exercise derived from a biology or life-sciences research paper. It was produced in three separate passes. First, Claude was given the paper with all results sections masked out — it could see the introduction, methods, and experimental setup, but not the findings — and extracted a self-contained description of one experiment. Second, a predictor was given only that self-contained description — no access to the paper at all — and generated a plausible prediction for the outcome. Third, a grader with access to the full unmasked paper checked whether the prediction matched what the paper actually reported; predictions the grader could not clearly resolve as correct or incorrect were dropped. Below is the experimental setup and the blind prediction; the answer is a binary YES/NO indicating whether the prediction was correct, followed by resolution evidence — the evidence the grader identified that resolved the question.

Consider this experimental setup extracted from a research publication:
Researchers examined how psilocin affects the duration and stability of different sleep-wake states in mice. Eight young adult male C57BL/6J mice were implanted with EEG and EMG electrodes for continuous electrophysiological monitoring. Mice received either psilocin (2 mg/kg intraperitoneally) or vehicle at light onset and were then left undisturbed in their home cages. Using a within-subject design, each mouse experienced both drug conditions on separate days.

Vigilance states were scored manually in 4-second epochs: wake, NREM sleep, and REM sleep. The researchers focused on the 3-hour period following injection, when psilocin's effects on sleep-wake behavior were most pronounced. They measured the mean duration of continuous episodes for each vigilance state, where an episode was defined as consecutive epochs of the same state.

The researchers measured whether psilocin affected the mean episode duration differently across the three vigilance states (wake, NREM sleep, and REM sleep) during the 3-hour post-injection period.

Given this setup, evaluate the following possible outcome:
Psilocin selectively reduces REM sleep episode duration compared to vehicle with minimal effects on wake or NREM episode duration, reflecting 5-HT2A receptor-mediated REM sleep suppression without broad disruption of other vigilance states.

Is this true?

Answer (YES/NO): NO